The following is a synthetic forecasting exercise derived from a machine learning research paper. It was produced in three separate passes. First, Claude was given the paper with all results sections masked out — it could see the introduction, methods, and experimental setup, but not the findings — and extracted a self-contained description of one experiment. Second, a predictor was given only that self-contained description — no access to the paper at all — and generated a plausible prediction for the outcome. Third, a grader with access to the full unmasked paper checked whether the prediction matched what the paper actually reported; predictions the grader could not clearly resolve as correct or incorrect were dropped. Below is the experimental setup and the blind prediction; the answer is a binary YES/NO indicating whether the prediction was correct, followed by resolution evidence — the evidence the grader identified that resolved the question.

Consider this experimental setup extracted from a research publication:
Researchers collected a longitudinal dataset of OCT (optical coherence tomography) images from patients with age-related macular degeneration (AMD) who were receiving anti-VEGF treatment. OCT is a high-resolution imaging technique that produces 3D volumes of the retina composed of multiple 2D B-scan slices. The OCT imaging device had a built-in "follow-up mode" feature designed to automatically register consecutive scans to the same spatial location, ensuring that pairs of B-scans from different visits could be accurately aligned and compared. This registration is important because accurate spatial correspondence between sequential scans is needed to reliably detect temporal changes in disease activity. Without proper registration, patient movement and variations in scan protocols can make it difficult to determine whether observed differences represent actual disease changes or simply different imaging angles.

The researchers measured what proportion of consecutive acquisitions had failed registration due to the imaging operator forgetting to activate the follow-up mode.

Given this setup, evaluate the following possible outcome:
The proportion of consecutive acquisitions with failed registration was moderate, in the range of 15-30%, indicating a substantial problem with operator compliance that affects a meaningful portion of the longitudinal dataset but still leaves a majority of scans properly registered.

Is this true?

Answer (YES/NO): NO